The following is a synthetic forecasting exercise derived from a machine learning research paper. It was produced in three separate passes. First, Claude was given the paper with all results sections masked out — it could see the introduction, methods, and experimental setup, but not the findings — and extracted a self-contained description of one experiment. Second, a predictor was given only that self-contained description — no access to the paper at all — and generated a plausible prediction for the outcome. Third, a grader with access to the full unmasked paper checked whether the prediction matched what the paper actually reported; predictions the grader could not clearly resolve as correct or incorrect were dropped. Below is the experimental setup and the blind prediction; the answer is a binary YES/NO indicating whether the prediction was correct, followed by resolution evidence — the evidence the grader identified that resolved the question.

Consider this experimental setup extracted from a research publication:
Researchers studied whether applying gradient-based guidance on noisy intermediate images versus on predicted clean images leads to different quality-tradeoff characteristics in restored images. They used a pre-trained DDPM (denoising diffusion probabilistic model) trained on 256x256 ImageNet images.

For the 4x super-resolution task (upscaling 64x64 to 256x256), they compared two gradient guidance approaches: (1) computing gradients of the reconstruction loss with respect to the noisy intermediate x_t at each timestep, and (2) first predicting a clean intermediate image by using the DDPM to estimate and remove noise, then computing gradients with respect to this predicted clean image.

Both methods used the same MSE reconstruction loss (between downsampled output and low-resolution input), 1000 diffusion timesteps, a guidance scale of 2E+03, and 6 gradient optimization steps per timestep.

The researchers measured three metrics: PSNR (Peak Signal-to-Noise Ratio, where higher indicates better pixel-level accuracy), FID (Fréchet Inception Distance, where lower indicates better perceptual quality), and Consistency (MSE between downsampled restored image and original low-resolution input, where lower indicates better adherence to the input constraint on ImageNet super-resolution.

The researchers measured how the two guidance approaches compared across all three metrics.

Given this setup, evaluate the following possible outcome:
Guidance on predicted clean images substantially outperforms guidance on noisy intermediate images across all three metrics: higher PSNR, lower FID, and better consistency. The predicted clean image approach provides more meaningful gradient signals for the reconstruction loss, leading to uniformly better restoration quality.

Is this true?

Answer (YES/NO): YES